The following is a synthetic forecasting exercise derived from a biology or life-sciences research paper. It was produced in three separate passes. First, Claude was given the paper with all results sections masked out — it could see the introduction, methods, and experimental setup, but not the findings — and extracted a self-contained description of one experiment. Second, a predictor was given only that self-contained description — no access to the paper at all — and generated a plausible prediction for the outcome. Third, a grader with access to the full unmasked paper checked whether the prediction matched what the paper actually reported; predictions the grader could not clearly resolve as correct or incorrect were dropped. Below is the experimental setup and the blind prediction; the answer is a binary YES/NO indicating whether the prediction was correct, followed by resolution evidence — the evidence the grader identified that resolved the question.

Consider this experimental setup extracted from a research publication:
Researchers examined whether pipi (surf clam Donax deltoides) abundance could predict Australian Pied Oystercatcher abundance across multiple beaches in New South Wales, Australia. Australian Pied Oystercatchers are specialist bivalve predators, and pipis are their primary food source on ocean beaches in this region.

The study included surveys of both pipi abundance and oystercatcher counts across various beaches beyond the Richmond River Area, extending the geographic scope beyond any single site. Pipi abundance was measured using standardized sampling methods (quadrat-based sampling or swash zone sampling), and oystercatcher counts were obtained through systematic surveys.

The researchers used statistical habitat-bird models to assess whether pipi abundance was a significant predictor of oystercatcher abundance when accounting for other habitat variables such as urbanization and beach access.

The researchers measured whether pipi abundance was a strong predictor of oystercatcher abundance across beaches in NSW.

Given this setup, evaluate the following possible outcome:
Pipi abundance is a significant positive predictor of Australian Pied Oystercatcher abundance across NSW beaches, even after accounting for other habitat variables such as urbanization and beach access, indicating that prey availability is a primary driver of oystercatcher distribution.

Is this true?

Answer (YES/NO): NO